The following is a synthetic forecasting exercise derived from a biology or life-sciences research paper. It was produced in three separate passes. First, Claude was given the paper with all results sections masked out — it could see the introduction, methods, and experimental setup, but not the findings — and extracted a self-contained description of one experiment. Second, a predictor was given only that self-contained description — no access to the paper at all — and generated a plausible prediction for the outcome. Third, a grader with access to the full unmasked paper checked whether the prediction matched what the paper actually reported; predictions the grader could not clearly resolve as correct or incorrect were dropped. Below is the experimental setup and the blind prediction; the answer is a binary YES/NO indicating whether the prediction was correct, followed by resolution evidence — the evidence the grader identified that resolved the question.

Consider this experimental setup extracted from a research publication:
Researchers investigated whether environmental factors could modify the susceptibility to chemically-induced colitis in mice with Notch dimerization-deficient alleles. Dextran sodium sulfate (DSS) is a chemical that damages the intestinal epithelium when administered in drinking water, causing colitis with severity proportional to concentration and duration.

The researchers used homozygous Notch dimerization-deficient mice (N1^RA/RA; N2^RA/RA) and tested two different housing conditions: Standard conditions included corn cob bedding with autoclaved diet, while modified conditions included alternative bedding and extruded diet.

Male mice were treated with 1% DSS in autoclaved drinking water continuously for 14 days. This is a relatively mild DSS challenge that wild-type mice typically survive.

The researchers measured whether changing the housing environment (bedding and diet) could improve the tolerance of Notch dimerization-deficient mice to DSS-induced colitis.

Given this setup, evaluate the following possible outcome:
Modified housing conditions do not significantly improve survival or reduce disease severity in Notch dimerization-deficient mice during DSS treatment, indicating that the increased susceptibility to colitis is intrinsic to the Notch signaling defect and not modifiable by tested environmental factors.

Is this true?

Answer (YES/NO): NO